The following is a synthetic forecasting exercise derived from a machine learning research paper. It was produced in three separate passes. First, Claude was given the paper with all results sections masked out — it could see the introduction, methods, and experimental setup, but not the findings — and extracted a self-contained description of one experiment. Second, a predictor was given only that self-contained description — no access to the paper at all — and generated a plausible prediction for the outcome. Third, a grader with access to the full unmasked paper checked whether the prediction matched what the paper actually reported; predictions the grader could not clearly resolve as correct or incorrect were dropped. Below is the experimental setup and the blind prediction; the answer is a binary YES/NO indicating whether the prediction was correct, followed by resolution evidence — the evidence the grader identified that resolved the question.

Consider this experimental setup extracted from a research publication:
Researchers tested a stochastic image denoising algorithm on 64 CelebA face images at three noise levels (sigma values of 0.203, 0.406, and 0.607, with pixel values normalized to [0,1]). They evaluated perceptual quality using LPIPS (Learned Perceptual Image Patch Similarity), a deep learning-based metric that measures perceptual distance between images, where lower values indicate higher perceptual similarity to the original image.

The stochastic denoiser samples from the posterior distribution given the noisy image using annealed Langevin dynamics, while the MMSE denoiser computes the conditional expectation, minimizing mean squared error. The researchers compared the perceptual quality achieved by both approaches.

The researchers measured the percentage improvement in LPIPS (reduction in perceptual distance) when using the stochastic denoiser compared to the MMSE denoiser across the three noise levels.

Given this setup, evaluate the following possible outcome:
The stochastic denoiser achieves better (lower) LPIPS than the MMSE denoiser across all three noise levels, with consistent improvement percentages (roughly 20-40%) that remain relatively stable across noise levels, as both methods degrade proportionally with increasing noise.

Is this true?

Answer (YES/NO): NO